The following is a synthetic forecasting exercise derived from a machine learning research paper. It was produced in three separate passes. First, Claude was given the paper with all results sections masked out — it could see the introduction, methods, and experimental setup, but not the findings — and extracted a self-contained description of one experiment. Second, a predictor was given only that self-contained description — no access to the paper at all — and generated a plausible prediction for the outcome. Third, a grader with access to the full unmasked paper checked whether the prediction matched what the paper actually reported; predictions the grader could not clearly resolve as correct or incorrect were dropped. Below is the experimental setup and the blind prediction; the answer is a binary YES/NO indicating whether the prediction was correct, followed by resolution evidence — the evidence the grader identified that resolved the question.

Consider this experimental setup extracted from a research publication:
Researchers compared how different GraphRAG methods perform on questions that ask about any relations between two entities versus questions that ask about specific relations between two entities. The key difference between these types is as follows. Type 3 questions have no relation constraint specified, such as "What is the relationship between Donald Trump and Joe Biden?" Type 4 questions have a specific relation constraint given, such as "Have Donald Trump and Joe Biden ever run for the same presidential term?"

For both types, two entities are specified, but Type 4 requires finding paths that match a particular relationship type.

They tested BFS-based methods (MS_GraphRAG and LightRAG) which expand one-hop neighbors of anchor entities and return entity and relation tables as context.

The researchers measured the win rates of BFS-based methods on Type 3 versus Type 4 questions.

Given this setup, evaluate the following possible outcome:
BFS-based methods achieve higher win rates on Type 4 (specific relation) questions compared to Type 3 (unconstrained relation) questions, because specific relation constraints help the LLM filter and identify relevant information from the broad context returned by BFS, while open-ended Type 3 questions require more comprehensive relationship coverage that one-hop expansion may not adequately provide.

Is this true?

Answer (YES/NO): NO